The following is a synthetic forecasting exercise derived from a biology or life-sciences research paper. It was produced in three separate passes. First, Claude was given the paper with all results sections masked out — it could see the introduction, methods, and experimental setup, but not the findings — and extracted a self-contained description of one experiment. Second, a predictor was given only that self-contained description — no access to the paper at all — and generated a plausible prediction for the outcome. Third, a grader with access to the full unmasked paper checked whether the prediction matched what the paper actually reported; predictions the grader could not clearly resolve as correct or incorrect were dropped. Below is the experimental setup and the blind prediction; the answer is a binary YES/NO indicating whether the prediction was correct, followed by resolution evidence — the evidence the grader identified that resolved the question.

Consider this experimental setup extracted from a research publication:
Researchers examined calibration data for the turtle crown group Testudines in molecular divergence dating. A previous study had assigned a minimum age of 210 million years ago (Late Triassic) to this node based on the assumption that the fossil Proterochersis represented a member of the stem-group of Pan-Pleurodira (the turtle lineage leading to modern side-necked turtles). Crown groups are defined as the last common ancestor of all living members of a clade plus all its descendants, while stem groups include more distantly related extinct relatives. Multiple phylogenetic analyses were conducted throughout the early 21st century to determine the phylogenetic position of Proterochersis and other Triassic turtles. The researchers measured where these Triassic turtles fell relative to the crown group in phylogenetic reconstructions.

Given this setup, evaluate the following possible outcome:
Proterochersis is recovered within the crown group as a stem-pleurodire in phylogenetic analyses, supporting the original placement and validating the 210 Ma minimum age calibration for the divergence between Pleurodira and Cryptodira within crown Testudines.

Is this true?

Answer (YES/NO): NO